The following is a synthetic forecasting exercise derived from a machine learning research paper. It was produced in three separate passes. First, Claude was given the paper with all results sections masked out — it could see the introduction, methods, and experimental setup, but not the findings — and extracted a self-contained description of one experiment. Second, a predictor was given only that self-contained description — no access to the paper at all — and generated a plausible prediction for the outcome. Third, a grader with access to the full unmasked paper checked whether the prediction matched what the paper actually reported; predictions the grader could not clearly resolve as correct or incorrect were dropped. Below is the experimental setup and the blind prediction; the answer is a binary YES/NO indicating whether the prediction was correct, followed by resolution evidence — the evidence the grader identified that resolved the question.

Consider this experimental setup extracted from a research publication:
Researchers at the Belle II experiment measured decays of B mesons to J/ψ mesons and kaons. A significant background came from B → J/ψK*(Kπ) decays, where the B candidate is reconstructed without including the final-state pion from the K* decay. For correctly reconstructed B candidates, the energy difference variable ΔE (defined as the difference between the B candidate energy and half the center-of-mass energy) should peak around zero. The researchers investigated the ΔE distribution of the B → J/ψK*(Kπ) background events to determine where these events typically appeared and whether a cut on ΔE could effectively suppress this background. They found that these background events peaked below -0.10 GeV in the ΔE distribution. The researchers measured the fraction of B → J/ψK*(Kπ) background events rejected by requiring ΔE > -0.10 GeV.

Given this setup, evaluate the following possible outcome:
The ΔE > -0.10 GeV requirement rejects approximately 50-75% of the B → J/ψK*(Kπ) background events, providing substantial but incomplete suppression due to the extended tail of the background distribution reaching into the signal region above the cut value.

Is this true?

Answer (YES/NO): NO